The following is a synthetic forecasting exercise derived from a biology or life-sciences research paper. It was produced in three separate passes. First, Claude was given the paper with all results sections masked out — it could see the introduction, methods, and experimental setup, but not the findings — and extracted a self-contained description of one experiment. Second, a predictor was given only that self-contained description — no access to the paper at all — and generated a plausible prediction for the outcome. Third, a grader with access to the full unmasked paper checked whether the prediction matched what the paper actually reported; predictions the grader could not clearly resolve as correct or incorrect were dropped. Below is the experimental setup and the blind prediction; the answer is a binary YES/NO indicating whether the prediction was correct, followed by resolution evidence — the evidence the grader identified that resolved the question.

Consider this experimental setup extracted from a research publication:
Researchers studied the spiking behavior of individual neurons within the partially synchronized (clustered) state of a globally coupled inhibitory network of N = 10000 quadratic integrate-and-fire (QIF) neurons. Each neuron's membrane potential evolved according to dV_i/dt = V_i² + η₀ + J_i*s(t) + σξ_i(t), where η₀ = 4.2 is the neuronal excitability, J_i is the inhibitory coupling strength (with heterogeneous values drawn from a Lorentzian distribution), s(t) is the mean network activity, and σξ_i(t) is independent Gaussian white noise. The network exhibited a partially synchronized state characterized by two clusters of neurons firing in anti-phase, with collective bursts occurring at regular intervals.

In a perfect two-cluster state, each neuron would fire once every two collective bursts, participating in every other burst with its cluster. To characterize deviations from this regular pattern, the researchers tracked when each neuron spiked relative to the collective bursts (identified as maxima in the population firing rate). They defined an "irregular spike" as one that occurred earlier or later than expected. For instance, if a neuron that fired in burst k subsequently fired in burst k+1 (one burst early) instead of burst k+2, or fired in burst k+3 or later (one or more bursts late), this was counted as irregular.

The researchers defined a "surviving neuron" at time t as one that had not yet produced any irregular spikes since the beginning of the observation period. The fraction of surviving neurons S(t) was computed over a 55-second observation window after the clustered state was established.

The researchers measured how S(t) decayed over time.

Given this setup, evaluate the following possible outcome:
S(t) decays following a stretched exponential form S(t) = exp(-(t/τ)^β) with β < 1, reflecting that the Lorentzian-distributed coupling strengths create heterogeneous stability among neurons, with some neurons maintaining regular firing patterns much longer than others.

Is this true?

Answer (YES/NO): NO